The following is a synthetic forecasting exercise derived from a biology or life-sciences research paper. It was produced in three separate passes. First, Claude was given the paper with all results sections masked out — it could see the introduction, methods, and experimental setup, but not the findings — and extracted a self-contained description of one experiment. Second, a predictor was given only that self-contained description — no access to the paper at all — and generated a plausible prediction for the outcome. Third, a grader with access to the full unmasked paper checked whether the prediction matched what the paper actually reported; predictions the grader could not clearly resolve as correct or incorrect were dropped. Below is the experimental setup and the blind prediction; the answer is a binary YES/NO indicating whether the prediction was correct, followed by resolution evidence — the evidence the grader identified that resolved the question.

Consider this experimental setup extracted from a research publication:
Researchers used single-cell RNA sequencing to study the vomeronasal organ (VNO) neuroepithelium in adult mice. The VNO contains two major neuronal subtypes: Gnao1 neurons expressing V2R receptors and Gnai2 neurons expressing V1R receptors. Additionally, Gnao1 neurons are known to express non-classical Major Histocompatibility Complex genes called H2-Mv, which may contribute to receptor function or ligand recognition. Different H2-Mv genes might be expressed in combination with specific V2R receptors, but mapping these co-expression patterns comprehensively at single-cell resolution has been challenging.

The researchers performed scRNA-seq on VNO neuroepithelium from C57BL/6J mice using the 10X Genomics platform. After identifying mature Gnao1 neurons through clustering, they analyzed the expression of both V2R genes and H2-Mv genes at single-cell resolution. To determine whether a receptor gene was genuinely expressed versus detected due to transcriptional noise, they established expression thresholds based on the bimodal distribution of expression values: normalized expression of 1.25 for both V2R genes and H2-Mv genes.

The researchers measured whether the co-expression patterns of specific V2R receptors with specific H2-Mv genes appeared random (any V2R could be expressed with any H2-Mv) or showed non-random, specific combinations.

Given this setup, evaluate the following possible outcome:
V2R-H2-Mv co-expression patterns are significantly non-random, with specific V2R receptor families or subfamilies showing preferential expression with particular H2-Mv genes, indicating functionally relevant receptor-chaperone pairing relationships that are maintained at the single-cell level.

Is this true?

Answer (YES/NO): YES